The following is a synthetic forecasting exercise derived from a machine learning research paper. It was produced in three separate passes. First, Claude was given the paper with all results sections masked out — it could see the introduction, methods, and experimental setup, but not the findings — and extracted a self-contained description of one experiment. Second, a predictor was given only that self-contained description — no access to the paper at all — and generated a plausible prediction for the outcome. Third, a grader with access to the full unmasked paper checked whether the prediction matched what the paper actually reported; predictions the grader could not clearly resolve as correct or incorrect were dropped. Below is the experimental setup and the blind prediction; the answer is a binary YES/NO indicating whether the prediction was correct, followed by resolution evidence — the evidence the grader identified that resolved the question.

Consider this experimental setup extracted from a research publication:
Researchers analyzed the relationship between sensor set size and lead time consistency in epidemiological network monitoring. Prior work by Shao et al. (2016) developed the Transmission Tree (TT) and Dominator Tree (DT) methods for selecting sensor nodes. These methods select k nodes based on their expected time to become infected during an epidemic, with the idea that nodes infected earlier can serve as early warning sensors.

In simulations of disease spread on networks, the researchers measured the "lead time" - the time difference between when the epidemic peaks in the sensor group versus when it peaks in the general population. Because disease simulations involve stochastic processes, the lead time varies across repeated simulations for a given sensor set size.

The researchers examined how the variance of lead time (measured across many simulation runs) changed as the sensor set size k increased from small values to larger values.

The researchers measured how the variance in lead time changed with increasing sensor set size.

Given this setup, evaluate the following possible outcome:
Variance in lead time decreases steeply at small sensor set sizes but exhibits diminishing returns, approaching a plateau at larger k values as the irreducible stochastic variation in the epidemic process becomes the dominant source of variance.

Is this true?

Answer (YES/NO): NO